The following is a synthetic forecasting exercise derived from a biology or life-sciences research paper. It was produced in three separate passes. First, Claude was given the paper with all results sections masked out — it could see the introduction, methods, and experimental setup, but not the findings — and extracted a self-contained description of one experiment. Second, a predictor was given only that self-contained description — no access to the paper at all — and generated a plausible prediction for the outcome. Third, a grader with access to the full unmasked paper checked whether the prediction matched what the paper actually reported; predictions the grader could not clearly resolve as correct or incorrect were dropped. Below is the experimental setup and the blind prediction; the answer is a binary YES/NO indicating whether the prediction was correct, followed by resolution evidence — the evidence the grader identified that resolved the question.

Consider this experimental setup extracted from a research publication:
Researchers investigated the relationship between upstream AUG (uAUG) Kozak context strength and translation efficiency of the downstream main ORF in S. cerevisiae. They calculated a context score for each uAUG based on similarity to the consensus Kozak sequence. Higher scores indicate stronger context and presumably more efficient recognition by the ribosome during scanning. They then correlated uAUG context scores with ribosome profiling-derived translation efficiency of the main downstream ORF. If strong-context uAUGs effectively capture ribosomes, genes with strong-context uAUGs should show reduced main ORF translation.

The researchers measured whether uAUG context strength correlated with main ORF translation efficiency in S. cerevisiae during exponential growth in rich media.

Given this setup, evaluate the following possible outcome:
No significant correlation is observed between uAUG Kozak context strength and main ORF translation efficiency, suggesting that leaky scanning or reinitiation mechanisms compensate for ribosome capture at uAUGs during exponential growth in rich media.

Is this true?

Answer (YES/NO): YES